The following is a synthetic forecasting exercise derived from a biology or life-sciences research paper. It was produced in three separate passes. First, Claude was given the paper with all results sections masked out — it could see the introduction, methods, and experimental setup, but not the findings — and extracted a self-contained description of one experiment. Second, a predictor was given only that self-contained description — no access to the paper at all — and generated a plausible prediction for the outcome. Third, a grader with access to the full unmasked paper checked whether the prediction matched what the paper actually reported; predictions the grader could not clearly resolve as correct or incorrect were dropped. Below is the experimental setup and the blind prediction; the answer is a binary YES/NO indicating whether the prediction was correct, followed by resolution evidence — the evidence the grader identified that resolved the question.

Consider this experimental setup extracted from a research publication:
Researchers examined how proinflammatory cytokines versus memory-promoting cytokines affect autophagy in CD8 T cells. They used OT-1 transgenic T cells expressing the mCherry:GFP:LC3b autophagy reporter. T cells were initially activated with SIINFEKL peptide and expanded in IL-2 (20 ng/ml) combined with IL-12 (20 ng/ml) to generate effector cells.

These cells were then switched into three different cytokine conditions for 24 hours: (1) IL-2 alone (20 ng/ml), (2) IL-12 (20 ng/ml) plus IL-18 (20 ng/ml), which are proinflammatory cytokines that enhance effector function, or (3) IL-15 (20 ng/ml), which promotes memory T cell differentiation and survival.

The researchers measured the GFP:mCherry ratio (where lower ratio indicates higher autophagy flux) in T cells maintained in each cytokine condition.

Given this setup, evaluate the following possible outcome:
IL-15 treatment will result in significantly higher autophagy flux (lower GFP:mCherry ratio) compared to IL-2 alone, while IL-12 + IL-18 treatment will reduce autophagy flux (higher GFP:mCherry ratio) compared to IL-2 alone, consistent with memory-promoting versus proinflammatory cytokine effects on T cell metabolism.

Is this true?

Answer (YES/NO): NO